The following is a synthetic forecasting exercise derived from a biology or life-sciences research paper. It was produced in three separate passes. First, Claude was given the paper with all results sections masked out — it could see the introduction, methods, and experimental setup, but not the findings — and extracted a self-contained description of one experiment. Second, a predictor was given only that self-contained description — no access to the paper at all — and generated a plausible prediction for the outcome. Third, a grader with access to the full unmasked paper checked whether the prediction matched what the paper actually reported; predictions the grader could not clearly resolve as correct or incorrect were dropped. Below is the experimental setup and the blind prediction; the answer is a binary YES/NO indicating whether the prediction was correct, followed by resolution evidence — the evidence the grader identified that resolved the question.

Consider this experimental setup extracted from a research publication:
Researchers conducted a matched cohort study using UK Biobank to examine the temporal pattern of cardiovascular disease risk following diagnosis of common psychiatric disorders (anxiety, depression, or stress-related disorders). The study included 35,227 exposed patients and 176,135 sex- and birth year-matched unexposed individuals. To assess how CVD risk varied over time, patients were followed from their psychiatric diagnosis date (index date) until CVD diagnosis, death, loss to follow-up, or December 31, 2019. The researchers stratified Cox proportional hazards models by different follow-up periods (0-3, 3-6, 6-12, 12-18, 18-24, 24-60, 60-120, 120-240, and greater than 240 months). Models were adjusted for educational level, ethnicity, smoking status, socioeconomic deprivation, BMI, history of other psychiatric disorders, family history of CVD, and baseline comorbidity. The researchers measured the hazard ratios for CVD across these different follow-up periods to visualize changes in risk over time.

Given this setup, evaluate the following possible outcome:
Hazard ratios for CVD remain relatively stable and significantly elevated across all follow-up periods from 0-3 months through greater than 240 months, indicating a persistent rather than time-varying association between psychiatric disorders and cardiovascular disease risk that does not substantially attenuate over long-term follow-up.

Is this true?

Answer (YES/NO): NO